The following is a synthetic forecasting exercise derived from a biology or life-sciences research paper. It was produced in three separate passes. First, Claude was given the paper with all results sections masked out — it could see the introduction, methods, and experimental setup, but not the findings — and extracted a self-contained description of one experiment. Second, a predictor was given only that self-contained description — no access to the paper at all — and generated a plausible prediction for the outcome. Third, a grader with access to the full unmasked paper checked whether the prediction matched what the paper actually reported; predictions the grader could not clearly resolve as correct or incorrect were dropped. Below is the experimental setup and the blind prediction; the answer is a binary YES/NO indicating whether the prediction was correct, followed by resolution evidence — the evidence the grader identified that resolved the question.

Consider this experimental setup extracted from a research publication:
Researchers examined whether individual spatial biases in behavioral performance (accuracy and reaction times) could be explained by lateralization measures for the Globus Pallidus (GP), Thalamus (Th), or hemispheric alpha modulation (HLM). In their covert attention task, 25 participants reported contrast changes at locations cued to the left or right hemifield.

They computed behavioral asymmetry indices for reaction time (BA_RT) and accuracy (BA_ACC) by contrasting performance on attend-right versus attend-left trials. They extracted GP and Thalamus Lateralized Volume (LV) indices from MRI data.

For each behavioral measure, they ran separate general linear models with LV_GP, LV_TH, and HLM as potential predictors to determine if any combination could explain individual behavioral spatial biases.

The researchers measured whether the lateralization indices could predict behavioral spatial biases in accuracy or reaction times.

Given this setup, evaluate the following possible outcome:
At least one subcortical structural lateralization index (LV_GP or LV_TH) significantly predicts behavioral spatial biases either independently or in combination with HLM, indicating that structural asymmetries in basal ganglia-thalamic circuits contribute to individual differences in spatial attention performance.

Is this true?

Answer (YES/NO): NO